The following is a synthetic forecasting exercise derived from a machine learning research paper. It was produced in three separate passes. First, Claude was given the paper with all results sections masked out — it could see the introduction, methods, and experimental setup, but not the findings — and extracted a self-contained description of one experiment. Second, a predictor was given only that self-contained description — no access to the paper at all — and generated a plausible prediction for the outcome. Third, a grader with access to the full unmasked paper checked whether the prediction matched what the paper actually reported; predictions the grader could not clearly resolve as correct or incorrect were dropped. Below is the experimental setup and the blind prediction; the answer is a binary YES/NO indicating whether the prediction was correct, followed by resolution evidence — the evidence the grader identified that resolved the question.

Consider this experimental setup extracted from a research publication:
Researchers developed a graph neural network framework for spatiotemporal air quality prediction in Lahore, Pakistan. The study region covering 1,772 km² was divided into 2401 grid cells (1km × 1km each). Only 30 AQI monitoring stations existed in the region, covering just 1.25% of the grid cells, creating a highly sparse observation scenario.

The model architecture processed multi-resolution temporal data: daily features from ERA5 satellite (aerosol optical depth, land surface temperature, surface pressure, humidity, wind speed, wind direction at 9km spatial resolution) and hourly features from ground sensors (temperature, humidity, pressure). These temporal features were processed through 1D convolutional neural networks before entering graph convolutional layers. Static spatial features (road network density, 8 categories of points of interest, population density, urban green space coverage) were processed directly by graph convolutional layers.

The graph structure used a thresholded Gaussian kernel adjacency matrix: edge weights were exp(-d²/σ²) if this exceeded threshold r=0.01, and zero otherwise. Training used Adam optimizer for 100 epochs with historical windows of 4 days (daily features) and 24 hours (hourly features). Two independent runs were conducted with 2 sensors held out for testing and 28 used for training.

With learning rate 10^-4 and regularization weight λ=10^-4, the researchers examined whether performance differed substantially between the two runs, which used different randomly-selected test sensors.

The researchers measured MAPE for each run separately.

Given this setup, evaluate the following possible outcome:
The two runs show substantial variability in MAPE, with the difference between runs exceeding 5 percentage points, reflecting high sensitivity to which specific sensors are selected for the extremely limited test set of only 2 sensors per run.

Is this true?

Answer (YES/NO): YES